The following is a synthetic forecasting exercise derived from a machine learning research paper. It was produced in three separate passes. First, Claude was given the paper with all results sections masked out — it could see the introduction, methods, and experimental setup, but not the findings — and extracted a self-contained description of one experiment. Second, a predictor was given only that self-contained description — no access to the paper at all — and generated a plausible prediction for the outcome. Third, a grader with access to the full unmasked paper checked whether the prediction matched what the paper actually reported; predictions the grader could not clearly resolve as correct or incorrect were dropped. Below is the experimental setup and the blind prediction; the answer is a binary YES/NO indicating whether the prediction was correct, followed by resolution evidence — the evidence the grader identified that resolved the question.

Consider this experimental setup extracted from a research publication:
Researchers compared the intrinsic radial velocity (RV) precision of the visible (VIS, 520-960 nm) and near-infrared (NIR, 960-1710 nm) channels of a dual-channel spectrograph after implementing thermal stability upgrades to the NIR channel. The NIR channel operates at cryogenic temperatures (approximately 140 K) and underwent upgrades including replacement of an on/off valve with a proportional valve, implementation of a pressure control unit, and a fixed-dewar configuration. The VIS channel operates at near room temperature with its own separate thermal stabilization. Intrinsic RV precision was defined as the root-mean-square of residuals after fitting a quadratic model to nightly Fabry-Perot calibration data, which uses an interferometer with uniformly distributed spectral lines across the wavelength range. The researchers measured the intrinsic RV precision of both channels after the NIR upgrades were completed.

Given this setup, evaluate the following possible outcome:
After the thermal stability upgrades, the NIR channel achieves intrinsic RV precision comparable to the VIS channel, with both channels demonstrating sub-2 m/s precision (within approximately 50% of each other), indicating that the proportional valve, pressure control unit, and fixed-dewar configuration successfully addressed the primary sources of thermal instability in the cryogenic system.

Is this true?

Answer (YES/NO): YES